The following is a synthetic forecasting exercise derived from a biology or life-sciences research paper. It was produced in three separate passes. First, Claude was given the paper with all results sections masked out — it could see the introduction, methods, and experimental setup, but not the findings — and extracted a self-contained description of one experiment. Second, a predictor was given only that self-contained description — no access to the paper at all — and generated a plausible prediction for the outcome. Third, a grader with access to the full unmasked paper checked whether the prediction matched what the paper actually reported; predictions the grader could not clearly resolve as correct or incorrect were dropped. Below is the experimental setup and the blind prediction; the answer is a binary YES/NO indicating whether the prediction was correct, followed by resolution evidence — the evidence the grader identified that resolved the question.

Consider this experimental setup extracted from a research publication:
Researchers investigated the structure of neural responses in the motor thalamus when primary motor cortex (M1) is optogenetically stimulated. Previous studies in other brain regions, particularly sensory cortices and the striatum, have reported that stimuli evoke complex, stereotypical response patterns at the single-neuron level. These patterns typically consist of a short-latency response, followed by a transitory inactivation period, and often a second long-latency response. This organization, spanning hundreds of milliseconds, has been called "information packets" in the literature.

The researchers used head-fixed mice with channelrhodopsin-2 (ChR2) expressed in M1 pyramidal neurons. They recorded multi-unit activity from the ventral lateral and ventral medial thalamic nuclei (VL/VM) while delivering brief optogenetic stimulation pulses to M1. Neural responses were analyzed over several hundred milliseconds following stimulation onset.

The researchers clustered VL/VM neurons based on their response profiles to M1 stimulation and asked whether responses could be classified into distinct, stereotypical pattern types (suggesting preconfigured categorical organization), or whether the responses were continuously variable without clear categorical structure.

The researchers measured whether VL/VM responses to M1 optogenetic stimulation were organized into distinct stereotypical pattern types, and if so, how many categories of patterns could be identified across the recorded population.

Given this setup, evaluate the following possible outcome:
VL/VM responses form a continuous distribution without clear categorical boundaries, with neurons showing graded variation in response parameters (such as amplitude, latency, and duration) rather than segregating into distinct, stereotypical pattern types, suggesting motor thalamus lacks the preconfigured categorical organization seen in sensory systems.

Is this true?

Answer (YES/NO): NO